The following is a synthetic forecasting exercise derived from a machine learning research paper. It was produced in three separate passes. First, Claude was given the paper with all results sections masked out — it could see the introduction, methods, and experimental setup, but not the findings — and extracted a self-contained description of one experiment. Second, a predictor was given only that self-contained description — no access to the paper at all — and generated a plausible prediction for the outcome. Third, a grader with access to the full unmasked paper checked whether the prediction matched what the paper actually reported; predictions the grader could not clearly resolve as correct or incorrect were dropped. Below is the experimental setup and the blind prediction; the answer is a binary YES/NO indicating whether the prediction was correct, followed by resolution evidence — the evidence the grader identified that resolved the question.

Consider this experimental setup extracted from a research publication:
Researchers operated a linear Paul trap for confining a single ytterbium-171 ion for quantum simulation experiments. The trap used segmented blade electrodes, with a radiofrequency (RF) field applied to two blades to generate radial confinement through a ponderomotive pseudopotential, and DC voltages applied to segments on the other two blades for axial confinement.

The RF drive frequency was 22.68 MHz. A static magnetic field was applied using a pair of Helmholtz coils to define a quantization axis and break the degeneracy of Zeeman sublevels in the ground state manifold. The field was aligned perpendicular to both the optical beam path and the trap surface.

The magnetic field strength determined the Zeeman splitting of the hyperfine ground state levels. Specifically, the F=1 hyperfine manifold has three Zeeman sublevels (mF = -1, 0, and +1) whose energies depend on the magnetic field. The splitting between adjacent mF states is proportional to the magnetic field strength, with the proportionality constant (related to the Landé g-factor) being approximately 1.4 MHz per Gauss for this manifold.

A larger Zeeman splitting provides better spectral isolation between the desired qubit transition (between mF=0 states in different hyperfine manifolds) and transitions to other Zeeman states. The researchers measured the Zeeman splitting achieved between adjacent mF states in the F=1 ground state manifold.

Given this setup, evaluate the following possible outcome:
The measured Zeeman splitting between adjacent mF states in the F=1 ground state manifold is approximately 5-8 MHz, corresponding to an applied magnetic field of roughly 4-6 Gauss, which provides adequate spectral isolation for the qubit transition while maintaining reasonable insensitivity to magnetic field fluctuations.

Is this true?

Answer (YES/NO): NO